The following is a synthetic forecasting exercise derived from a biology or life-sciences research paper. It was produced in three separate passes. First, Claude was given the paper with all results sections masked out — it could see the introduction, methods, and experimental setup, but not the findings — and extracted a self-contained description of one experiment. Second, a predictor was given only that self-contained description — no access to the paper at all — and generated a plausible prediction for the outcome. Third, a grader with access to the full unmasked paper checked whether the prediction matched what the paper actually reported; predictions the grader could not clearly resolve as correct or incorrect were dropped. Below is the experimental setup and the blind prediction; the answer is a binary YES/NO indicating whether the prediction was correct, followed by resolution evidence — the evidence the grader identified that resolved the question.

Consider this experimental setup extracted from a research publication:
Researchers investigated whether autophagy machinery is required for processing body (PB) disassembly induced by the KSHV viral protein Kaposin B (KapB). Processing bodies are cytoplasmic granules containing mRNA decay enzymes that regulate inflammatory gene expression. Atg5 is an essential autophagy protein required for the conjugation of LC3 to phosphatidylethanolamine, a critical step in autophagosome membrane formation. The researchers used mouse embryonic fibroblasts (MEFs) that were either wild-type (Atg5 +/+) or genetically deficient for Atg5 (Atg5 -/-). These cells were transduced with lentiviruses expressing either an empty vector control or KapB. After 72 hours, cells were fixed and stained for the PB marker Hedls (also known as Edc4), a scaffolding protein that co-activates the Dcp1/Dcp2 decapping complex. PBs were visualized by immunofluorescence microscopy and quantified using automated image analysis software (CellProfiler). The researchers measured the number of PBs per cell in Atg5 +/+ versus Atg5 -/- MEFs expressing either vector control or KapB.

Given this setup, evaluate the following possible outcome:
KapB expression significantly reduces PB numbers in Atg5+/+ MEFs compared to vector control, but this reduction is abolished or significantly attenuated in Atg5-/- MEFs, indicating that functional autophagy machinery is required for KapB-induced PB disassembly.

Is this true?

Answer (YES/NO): YES